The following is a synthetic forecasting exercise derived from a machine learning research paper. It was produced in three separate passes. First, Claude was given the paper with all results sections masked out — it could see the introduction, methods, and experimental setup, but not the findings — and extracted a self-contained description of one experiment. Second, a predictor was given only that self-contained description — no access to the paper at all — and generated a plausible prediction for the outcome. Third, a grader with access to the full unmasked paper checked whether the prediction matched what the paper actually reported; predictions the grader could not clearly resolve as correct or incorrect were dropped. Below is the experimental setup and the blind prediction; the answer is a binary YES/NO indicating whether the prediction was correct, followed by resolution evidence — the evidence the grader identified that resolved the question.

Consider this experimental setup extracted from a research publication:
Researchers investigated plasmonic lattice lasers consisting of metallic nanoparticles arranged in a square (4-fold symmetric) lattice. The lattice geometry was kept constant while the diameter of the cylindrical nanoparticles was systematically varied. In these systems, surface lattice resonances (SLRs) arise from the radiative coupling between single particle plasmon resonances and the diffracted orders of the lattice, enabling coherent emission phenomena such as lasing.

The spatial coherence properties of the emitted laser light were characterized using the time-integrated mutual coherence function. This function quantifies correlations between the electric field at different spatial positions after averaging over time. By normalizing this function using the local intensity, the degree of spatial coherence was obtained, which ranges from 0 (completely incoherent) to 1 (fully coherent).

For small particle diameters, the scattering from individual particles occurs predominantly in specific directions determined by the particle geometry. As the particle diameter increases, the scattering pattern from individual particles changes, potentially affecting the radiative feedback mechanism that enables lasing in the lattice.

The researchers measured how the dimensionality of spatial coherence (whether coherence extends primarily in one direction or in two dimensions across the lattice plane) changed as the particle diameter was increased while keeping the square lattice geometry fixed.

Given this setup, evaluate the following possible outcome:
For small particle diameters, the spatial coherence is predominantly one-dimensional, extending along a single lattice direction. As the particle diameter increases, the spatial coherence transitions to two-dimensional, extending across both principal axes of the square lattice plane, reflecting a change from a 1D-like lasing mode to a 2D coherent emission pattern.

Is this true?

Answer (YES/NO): YES